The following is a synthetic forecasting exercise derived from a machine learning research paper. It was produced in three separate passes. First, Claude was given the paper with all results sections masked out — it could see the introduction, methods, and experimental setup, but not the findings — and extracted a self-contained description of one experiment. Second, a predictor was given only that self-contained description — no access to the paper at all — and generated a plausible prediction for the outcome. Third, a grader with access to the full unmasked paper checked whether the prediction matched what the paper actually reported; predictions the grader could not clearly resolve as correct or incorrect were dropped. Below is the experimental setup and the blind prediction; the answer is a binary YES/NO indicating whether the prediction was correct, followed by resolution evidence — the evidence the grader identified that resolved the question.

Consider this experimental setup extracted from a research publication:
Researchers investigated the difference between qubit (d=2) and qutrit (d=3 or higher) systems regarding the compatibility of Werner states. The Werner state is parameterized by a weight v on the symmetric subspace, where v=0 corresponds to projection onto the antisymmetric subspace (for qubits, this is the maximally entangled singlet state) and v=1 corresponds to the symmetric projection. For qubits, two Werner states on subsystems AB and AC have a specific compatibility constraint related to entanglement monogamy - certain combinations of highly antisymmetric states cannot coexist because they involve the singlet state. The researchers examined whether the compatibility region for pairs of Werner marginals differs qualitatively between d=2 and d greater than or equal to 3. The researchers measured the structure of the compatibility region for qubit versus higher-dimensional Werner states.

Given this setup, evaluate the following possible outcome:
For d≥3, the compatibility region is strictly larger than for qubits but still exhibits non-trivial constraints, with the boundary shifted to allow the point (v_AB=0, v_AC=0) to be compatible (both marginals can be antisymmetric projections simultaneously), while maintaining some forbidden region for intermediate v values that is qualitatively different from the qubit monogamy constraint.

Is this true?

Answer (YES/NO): NO